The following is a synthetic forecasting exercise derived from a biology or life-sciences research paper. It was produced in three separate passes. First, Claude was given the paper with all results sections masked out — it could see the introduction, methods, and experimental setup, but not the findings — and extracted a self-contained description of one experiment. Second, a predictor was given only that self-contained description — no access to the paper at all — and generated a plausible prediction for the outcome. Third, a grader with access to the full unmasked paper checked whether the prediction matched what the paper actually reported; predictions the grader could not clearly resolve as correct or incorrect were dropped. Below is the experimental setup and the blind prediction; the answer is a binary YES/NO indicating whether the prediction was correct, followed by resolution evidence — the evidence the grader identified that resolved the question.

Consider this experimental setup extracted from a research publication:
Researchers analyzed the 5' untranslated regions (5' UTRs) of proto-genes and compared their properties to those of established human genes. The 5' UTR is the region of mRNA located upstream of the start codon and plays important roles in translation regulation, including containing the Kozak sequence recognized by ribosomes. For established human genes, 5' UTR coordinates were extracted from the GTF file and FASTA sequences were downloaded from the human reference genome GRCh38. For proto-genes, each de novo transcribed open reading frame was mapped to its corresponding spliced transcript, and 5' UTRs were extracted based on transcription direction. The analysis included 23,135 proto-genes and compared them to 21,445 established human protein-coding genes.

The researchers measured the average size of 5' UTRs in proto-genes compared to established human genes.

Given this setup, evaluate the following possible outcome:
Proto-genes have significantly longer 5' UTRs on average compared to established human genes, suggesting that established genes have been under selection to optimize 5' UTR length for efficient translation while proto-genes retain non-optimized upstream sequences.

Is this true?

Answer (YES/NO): YES